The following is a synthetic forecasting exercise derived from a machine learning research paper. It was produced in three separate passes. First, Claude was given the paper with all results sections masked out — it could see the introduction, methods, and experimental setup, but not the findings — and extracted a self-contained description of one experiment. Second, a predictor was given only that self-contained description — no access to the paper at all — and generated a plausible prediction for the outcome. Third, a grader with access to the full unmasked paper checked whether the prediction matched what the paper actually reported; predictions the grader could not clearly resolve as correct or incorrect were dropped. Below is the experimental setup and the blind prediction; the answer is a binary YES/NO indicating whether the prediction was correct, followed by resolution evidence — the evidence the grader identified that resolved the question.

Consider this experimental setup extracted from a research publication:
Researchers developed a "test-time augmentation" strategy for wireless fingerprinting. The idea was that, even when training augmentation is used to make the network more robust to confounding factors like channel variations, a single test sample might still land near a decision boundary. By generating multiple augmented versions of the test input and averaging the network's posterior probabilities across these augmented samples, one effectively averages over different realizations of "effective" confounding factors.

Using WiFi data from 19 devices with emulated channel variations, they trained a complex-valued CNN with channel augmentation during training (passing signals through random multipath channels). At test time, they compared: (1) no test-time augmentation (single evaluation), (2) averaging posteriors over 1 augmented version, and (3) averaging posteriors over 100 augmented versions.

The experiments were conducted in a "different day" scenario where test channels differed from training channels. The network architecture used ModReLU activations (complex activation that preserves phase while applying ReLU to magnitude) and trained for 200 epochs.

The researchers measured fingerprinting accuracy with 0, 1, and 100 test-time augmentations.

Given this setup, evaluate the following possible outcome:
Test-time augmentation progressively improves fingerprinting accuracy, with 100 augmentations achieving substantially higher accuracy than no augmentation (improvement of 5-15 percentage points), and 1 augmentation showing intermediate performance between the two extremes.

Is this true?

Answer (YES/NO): NO